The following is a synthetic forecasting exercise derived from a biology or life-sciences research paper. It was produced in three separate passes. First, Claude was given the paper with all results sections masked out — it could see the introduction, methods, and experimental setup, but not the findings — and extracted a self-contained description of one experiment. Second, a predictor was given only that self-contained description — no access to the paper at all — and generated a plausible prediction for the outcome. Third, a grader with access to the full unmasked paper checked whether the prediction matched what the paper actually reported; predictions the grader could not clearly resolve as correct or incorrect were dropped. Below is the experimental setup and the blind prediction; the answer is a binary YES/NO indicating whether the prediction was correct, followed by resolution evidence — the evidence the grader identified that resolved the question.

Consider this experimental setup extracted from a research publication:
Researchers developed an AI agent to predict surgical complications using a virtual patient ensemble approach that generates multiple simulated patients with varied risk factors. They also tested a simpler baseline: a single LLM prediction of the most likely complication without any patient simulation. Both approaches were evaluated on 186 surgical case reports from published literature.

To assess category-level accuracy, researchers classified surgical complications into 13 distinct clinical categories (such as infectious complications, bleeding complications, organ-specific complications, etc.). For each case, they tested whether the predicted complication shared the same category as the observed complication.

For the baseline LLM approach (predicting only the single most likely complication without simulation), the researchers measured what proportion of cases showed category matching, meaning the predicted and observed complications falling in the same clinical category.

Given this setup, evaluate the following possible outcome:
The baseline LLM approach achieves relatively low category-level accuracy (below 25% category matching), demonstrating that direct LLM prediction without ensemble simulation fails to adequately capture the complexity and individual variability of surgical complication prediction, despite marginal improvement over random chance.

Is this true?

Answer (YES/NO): NO